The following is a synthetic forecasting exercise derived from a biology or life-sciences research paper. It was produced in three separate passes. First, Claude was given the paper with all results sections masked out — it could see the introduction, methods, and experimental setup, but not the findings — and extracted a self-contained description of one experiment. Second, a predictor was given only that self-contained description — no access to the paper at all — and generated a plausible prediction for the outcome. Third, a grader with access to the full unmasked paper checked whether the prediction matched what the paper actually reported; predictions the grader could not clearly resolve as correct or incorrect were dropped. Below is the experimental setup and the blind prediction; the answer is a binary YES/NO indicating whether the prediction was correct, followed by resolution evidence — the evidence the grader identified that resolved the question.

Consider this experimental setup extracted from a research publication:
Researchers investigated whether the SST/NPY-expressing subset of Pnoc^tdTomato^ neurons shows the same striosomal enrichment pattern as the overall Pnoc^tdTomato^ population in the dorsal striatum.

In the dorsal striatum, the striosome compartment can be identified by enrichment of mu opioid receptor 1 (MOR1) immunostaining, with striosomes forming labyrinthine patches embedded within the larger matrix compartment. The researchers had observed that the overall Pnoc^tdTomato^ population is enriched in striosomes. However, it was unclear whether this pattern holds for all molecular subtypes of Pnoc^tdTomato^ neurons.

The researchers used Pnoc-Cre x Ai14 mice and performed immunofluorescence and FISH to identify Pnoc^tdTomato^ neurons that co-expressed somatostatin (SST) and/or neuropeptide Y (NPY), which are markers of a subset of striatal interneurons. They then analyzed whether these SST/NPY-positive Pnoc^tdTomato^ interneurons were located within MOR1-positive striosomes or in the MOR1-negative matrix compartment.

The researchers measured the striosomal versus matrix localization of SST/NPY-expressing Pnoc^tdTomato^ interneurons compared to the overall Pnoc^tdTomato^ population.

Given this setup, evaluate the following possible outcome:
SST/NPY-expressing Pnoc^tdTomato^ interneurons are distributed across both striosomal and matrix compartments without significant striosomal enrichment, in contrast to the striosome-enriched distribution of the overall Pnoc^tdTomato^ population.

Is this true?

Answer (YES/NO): YES